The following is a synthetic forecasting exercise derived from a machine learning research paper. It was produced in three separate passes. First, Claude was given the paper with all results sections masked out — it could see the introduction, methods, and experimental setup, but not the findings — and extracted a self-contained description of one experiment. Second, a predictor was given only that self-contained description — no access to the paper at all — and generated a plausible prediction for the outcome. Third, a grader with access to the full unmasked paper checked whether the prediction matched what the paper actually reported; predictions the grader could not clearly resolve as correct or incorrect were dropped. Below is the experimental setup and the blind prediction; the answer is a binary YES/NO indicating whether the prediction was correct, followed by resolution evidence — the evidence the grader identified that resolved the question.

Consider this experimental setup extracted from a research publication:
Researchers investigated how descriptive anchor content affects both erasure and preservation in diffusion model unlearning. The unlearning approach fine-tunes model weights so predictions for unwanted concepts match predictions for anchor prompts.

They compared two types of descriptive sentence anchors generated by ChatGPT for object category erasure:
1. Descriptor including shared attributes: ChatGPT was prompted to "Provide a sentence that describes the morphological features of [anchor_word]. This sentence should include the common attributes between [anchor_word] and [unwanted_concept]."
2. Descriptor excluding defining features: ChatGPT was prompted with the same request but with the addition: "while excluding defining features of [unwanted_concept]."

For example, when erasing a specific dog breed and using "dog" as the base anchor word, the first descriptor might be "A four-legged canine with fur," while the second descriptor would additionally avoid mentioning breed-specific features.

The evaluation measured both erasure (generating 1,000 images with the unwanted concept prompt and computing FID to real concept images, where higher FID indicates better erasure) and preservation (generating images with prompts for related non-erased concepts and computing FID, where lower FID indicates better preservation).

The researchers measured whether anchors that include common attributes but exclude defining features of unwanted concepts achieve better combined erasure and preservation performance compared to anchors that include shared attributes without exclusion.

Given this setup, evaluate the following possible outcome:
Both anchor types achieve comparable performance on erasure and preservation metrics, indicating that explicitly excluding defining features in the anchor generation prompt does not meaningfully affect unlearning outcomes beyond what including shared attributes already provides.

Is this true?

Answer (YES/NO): NO